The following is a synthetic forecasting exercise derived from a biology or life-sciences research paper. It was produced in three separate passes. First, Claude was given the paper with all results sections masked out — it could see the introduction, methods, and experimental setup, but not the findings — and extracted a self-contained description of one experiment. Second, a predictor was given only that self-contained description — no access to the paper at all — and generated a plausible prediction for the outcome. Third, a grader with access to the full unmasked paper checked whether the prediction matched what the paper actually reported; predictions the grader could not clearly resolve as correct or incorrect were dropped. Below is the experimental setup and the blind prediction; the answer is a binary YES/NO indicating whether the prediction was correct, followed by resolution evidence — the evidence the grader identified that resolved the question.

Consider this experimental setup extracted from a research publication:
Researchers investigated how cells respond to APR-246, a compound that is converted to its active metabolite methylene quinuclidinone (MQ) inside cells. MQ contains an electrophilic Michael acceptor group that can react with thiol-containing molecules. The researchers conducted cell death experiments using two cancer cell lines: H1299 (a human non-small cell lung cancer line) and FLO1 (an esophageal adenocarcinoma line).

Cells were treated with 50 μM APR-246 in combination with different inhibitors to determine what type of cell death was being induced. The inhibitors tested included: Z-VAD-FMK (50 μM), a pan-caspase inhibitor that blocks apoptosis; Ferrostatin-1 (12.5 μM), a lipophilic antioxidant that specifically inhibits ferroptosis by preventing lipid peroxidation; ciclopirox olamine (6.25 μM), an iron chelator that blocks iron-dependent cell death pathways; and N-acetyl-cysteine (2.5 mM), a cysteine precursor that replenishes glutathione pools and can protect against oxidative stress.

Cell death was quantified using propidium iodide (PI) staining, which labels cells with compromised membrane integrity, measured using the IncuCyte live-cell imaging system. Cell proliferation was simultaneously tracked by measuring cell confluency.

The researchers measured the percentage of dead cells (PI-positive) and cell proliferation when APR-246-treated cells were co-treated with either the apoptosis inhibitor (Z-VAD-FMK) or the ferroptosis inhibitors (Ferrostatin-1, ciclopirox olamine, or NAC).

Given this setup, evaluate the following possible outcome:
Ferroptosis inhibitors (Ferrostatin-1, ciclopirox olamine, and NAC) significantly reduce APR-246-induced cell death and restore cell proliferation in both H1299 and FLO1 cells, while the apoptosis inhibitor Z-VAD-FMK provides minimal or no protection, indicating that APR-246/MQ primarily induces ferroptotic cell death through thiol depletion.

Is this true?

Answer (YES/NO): NO